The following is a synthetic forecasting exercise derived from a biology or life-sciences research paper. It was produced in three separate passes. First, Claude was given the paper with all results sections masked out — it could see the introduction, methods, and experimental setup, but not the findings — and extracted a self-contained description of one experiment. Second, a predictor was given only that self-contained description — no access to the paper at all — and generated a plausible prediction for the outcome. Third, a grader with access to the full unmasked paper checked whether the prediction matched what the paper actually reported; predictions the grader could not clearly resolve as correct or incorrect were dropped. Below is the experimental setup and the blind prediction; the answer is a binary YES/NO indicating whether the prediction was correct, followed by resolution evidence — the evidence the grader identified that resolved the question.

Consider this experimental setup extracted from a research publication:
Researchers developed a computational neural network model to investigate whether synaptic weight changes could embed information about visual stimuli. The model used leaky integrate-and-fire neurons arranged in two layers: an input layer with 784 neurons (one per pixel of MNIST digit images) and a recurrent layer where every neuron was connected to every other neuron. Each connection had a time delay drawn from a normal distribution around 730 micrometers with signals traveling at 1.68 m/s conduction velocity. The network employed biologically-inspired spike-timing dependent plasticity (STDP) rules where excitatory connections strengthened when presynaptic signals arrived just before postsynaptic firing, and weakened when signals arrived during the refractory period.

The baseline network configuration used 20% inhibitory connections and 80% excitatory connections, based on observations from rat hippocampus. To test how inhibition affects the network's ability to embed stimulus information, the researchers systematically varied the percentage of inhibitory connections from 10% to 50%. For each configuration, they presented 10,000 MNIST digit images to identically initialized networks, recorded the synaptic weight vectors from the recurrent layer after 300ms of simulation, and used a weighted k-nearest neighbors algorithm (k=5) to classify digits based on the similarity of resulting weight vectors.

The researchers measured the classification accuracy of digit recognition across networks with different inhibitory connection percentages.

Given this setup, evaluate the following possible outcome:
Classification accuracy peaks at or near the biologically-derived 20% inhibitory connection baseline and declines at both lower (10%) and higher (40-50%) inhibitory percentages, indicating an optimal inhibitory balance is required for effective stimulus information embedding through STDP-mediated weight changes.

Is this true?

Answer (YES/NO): NO